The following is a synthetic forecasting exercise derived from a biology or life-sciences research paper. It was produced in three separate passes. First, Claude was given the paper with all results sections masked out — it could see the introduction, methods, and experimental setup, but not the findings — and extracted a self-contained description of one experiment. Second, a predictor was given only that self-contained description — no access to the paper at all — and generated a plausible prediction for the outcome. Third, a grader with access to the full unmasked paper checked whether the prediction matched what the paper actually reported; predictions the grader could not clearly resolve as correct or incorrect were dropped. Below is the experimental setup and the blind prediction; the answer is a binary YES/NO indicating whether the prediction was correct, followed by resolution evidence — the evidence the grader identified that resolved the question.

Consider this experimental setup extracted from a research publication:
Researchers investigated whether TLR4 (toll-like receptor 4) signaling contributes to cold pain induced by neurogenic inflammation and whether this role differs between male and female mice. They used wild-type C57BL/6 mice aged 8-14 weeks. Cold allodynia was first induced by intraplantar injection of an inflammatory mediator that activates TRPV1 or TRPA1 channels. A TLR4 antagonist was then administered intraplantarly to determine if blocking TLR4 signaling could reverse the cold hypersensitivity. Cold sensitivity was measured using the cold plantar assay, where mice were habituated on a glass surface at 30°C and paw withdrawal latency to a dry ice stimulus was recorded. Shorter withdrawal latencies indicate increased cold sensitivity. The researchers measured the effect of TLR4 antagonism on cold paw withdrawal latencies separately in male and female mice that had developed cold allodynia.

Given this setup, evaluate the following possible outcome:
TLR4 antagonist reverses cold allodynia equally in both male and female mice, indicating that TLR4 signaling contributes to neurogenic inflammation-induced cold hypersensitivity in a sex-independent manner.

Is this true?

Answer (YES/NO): NO